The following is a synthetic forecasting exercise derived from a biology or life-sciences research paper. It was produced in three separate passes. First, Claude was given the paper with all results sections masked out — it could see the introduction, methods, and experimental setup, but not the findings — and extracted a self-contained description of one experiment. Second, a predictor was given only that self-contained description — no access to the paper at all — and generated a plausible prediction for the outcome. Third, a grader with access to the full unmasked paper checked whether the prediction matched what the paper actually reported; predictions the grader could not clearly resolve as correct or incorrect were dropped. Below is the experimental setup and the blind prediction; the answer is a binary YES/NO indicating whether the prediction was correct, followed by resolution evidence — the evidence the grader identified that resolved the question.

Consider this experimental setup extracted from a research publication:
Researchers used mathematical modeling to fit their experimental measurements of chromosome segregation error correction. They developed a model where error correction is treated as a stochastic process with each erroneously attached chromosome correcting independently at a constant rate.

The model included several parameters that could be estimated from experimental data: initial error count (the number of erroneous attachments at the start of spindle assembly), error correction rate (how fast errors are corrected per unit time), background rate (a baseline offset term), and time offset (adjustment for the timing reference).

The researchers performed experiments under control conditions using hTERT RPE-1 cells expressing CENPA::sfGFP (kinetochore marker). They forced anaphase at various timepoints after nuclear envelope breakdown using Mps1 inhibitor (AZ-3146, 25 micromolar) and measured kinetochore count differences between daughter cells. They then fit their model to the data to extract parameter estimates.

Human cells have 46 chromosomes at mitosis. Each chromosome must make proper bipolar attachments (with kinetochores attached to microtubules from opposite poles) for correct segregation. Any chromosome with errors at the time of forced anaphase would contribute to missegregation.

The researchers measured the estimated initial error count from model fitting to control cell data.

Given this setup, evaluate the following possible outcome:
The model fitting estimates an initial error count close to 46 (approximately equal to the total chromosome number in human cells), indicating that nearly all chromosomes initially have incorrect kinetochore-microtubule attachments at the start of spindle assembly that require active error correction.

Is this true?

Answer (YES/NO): NO